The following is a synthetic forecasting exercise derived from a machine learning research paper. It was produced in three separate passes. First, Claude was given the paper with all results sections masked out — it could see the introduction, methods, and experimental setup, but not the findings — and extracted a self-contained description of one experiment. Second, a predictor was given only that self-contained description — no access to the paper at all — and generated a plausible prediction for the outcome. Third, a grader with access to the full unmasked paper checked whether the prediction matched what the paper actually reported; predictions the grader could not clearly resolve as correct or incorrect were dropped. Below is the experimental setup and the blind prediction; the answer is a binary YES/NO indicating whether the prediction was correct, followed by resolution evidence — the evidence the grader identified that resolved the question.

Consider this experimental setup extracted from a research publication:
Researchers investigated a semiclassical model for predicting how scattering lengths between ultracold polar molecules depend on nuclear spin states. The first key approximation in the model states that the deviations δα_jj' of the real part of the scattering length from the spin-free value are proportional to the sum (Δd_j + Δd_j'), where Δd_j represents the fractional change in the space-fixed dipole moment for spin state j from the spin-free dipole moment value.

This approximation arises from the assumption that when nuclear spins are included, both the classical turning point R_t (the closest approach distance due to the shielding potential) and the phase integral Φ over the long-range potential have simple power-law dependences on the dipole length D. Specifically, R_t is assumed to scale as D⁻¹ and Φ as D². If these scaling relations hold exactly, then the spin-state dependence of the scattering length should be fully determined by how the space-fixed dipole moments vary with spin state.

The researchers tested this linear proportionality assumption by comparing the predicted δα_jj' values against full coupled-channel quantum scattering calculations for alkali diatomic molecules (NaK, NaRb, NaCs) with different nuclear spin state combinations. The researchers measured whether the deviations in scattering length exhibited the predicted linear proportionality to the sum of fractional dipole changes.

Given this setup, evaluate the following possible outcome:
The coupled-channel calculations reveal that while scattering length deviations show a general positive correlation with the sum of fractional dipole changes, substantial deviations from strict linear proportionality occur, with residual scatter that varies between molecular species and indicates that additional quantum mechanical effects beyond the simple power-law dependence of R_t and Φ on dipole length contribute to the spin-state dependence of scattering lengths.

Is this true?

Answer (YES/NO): NO